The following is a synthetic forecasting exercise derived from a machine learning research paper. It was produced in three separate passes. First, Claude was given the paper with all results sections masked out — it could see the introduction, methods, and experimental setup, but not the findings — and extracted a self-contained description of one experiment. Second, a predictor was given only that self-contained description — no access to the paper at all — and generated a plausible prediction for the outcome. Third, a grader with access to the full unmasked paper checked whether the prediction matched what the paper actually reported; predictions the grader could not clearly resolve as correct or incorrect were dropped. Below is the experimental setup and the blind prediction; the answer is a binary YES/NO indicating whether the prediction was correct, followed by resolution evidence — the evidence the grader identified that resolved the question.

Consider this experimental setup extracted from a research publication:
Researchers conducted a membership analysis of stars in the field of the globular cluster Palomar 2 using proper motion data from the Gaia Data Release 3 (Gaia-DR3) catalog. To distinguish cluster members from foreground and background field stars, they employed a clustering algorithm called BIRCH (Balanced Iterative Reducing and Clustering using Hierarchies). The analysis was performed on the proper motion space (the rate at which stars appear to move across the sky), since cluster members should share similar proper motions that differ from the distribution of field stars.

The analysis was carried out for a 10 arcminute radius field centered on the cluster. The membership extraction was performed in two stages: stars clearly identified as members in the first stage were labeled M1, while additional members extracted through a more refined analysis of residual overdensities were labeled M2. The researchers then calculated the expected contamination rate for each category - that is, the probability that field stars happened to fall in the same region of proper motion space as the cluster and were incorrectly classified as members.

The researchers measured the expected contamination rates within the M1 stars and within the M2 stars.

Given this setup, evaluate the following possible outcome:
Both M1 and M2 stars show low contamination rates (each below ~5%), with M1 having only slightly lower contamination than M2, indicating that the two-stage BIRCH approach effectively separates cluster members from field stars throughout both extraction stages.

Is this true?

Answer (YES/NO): NO